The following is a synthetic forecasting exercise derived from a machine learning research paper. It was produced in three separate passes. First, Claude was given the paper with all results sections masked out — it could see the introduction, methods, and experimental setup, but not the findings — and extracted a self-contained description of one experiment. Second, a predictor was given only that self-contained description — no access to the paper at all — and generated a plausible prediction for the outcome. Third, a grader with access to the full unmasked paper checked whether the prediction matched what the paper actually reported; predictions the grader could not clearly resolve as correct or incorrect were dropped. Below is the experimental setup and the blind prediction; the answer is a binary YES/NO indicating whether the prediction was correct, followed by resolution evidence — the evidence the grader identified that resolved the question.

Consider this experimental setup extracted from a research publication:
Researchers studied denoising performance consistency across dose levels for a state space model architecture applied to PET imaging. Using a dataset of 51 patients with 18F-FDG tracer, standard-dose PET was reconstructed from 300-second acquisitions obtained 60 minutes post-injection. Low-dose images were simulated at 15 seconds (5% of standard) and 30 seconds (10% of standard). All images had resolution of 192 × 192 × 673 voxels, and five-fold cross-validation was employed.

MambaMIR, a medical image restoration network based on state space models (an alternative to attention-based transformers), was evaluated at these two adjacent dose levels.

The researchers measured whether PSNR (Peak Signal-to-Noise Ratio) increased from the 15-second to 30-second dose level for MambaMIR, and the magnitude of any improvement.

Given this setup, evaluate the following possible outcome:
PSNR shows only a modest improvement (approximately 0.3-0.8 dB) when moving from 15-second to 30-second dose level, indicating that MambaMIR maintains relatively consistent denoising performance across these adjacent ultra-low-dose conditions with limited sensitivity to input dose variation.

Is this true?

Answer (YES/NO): NO